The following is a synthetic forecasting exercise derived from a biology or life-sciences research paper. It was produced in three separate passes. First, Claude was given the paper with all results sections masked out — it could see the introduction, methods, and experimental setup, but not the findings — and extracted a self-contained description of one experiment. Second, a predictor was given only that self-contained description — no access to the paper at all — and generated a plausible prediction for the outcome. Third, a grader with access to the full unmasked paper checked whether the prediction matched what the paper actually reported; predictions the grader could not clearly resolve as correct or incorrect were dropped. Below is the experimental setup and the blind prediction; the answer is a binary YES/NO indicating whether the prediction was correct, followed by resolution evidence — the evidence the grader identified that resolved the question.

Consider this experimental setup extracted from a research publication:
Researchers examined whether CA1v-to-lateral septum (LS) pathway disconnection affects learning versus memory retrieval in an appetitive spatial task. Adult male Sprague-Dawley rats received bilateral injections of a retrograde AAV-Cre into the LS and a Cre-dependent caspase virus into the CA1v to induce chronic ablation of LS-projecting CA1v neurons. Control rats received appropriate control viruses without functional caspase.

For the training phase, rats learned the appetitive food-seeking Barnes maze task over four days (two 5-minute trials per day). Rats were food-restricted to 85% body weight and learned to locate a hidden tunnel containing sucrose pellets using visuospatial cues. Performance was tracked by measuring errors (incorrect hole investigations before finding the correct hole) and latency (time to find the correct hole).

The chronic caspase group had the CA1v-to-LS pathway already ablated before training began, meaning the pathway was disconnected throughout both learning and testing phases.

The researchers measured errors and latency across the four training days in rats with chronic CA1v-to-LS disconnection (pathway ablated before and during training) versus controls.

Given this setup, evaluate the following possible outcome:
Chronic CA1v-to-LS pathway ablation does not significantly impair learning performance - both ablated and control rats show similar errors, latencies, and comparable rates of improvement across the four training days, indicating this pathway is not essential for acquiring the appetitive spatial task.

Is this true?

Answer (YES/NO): YES